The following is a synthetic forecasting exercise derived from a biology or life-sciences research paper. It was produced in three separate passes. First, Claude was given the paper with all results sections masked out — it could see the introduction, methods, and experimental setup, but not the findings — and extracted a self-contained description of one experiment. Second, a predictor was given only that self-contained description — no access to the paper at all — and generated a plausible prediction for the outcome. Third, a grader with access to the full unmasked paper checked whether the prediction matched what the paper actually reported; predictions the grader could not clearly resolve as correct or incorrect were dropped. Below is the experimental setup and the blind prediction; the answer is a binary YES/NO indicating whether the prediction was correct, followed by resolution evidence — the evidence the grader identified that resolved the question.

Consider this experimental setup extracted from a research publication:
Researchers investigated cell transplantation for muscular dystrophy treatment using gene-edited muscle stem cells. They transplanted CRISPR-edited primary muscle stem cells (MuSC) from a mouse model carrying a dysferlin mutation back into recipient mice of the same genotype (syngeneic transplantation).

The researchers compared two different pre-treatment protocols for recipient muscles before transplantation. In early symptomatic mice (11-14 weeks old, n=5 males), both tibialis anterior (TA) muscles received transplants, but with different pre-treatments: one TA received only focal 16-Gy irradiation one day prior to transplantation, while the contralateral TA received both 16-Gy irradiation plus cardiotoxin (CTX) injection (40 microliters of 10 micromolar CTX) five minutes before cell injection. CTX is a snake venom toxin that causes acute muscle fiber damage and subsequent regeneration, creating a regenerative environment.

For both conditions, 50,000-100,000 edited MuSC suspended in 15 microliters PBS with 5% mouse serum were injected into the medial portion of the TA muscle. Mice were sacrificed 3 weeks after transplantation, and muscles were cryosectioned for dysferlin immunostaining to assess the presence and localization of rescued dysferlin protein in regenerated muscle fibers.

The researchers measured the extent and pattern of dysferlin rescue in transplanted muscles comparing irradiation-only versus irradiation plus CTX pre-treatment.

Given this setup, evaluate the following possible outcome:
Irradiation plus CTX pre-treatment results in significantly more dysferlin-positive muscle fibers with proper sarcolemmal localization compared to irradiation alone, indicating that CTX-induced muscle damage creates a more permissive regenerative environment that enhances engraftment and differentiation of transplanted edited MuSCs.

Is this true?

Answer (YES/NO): NO